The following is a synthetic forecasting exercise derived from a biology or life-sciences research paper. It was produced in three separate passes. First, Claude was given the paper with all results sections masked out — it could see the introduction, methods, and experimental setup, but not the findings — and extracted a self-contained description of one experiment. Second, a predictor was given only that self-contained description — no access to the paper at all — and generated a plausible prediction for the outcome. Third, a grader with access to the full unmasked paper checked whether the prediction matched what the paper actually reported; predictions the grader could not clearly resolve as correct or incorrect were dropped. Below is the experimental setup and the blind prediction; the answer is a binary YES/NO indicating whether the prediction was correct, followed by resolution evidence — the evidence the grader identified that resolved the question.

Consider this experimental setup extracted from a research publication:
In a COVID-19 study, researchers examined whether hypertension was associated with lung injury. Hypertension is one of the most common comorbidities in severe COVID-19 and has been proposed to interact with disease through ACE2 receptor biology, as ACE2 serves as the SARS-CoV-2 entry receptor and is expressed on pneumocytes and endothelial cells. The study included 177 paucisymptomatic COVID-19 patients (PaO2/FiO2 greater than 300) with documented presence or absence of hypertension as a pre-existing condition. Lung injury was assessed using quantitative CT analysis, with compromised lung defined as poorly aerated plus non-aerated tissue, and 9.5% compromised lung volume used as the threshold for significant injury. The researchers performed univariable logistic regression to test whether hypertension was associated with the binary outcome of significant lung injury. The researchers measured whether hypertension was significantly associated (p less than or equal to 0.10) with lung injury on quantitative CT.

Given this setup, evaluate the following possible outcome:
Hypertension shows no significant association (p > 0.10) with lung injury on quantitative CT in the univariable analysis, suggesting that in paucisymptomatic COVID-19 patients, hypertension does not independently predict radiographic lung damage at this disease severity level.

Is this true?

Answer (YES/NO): YES